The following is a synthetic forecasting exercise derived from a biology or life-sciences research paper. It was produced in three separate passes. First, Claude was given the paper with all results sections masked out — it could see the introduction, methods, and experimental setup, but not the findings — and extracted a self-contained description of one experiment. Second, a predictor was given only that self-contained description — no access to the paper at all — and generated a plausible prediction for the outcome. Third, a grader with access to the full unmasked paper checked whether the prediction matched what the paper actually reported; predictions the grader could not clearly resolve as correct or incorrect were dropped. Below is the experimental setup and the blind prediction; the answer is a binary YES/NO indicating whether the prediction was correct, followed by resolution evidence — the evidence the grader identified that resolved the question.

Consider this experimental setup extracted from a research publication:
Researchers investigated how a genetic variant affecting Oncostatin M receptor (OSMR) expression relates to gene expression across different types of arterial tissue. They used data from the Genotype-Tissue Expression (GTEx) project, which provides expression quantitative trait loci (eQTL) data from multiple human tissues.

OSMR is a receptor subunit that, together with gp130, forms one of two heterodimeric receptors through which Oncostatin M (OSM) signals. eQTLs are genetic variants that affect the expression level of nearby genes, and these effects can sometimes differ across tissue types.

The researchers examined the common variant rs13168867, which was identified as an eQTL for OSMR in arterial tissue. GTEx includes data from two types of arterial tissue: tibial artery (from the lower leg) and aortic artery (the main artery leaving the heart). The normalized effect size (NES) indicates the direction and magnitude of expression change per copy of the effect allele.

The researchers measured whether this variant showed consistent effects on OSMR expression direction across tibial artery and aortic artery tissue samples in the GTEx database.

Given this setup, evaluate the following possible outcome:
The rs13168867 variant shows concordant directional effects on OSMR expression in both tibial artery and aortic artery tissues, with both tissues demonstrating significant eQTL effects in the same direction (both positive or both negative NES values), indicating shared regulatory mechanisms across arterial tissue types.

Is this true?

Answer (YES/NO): YES